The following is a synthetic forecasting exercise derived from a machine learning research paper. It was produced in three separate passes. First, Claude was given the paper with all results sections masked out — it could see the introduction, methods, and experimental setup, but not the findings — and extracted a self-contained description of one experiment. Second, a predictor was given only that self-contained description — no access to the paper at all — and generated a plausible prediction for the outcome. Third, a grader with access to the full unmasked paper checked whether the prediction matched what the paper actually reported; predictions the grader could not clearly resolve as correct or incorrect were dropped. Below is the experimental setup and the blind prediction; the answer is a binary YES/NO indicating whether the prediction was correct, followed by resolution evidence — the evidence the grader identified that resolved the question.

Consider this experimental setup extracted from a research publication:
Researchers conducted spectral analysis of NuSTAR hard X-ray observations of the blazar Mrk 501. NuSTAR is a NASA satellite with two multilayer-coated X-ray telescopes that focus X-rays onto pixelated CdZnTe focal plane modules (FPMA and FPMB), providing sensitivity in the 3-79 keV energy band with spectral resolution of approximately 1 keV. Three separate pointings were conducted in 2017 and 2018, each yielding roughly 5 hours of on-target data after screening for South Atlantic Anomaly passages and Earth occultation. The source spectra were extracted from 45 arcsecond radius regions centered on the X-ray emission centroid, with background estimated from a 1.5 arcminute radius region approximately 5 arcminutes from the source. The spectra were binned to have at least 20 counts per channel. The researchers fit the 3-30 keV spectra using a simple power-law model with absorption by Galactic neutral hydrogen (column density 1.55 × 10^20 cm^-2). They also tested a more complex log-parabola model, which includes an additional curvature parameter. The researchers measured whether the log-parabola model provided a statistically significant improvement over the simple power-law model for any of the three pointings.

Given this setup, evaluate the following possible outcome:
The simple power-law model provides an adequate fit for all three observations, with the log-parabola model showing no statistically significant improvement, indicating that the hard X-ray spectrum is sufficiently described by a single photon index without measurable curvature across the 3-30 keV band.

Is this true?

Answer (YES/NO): YES